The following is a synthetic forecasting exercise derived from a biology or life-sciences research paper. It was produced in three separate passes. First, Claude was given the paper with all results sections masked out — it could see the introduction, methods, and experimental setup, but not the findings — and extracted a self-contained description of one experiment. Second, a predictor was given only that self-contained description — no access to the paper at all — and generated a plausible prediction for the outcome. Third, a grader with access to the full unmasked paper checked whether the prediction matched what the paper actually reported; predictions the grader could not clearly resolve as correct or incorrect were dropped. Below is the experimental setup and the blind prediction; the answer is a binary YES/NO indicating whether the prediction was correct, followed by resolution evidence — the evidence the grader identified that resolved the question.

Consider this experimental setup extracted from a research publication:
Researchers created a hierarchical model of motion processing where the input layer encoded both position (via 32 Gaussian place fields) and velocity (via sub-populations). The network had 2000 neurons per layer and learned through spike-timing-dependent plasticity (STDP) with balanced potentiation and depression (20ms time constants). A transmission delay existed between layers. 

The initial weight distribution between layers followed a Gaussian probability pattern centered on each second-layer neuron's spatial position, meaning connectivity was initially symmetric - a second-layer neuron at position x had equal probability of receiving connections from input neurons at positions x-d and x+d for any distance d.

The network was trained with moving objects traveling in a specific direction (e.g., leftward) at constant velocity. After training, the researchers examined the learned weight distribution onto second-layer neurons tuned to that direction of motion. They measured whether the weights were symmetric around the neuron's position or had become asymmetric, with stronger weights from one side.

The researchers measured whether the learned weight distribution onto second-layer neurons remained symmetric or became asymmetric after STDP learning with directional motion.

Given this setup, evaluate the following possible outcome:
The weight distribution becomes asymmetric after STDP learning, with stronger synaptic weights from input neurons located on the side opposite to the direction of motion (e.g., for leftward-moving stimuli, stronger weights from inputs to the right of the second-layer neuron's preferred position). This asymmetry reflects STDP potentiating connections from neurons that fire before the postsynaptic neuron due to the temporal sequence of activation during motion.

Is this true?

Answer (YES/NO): YES